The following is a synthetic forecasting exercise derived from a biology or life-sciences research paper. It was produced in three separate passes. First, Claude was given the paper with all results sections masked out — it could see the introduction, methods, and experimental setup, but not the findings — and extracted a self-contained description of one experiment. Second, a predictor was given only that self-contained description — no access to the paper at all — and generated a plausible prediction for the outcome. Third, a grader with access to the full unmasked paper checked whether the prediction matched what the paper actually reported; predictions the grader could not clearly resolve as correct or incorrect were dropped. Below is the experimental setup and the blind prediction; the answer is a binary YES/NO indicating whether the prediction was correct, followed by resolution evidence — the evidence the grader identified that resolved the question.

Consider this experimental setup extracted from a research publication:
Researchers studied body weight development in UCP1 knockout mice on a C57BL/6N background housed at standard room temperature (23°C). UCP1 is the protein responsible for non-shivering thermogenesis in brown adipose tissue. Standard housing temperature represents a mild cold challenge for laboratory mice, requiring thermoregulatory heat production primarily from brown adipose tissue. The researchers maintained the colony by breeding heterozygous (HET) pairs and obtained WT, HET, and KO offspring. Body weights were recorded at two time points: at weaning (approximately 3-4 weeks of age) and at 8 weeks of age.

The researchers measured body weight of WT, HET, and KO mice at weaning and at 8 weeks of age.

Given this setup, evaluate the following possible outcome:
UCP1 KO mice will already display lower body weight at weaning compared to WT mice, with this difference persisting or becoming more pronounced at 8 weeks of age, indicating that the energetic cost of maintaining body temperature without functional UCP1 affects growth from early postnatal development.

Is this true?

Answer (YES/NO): NO